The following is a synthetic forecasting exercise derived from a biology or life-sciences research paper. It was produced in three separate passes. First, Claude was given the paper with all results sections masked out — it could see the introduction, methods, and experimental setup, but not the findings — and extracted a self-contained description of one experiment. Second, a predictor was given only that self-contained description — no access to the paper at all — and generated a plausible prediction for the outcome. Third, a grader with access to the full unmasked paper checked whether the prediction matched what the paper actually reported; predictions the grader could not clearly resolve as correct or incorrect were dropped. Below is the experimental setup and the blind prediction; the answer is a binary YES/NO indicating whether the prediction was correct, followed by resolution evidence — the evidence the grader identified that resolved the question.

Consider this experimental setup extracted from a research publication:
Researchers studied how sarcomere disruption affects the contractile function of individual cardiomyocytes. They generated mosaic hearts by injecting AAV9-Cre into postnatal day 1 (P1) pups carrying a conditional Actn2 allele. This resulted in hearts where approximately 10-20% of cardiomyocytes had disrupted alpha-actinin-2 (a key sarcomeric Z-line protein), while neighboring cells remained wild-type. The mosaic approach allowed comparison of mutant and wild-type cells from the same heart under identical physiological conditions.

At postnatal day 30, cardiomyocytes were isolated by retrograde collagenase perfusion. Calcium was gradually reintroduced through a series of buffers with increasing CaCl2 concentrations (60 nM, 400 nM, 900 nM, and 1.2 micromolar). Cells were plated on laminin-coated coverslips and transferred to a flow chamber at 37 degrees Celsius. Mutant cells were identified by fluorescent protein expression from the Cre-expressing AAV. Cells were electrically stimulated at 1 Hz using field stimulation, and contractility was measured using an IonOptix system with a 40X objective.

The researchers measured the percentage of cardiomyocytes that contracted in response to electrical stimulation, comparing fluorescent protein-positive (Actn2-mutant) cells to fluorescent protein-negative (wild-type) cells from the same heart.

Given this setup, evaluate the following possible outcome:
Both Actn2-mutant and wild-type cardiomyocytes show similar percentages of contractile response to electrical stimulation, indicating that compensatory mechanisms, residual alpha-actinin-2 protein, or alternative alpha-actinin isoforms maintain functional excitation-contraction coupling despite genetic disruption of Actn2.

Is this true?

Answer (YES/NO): NO